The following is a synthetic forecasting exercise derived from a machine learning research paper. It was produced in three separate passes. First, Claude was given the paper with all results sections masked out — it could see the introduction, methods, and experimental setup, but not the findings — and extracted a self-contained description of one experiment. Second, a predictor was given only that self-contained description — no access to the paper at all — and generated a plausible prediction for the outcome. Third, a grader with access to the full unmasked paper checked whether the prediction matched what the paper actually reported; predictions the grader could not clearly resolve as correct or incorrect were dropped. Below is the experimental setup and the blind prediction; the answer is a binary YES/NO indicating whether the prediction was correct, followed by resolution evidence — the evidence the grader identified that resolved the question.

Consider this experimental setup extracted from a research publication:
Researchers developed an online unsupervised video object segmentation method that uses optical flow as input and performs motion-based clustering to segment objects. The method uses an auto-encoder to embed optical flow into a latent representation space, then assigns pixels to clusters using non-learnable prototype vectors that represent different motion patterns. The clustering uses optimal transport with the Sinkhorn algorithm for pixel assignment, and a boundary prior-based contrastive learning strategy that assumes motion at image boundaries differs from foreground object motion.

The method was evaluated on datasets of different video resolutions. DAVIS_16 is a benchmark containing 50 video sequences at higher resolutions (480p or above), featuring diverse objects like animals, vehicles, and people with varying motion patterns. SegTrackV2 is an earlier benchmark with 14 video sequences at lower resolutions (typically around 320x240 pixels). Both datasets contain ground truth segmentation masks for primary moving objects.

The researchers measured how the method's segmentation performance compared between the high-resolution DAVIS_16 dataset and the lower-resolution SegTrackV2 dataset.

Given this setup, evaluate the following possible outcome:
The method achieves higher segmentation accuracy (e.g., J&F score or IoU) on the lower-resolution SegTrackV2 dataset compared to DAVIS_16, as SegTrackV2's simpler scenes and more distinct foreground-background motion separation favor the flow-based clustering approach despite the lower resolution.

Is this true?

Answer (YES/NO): NO